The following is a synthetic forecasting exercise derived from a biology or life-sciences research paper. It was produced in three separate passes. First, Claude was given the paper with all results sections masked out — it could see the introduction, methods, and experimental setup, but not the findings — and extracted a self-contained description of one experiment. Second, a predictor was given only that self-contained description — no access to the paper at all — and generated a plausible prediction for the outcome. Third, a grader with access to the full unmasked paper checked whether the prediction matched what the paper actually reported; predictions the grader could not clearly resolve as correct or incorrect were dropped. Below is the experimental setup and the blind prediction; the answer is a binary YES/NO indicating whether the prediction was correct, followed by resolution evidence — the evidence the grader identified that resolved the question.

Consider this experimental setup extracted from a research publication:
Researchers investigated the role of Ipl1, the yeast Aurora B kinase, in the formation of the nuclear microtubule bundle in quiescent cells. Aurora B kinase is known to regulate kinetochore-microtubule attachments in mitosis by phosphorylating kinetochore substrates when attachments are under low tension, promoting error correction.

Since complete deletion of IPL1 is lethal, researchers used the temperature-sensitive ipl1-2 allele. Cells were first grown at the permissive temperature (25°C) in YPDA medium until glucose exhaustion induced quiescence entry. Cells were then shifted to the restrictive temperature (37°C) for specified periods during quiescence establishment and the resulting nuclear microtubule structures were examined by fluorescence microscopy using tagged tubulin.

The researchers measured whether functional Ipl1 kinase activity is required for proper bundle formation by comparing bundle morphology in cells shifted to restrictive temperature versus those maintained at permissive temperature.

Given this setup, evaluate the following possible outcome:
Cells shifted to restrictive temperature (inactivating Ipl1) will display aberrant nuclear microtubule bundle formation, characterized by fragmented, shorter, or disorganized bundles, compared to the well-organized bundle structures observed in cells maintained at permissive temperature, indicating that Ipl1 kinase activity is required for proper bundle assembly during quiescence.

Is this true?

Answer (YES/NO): YES